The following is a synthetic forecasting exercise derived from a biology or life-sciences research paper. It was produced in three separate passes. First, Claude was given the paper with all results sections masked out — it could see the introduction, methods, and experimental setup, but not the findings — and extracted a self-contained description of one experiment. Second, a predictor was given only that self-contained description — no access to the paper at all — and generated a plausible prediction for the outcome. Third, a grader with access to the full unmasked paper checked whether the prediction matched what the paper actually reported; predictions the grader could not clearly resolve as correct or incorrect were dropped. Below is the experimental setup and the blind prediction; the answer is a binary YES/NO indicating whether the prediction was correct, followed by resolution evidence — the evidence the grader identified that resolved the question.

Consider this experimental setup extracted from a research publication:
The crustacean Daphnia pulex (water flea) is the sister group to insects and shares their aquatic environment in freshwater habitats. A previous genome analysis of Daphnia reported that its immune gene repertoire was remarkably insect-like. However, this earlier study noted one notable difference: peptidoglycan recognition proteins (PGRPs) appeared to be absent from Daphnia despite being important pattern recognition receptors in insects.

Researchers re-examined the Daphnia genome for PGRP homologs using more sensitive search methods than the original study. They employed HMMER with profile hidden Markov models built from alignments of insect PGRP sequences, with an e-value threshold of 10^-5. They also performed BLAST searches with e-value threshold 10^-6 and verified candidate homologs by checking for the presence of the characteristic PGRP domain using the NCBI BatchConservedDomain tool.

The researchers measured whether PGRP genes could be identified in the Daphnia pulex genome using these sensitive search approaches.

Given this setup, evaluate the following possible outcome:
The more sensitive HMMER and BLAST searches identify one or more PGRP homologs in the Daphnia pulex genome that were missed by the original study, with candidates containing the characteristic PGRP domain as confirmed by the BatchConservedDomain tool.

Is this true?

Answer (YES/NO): NO